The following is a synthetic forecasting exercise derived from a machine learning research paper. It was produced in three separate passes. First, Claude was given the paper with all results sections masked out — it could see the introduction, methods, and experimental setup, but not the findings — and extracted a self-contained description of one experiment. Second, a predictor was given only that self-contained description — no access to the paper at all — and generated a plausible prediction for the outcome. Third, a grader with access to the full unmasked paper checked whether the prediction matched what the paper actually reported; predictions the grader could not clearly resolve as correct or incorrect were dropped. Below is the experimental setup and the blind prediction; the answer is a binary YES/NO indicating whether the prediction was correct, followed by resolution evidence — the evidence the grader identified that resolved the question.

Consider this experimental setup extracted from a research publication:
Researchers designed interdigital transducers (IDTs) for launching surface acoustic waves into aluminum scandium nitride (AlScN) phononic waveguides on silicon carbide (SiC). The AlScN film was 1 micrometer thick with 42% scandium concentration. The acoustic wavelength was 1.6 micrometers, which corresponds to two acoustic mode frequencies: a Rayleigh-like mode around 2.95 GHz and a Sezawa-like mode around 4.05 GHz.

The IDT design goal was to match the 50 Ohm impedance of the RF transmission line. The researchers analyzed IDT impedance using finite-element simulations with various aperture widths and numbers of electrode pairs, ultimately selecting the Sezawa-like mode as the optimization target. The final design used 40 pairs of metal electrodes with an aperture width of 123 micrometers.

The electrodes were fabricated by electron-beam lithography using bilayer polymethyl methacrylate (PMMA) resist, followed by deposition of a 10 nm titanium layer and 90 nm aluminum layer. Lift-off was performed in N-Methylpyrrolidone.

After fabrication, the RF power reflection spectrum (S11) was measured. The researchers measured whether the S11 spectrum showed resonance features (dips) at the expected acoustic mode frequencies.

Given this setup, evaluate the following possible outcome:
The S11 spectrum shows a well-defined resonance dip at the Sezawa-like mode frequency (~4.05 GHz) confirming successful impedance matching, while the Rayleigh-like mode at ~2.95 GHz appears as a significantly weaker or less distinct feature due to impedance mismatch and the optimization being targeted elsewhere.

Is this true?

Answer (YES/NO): NO